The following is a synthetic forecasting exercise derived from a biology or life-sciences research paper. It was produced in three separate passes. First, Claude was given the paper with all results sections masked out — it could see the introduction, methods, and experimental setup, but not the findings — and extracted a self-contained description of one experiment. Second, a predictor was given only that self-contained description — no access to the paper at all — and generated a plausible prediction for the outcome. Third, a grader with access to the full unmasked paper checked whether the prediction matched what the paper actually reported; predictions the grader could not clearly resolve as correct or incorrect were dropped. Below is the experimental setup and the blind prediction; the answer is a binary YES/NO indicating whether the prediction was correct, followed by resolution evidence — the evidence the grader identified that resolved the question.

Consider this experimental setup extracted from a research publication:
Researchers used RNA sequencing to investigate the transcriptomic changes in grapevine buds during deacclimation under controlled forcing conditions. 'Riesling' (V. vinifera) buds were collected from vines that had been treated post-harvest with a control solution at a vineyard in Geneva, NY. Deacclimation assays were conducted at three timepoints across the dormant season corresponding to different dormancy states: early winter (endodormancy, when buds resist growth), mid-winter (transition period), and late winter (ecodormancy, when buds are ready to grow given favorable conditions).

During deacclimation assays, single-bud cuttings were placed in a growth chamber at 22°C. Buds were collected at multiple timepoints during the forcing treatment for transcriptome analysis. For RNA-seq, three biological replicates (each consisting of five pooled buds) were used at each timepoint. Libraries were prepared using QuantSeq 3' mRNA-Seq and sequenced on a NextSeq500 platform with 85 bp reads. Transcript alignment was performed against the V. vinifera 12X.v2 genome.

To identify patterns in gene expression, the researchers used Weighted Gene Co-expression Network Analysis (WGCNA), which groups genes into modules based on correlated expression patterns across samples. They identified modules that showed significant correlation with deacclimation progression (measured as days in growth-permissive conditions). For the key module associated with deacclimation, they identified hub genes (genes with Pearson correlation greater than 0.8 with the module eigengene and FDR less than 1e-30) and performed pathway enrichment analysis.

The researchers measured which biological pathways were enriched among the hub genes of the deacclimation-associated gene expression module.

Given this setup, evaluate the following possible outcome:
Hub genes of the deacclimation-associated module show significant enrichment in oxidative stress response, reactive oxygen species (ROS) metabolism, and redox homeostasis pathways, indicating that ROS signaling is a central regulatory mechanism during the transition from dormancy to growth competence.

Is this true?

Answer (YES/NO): NO